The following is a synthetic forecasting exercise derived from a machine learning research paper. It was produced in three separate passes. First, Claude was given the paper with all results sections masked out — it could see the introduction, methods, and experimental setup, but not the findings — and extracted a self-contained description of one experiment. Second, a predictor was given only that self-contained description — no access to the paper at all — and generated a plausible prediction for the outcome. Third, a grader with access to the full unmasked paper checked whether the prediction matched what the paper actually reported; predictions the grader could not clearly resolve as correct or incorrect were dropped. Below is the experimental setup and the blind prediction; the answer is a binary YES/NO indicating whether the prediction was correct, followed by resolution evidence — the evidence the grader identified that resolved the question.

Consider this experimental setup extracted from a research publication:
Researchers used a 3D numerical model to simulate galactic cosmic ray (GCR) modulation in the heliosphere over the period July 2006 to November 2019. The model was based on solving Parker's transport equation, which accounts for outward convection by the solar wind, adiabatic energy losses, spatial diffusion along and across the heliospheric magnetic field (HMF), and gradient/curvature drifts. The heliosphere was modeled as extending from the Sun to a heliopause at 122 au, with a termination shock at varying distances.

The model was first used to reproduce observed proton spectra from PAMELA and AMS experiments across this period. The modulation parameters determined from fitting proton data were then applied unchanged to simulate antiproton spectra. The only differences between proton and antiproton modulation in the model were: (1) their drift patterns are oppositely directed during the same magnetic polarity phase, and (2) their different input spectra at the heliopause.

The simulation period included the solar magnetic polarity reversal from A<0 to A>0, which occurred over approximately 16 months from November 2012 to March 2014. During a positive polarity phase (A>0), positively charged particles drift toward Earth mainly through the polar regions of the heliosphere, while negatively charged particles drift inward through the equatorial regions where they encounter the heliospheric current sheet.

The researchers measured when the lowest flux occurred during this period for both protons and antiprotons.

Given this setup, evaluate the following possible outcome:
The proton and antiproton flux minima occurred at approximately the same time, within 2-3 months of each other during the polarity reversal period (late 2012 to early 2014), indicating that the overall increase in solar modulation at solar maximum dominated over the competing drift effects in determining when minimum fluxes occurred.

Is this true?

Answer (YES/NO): NO